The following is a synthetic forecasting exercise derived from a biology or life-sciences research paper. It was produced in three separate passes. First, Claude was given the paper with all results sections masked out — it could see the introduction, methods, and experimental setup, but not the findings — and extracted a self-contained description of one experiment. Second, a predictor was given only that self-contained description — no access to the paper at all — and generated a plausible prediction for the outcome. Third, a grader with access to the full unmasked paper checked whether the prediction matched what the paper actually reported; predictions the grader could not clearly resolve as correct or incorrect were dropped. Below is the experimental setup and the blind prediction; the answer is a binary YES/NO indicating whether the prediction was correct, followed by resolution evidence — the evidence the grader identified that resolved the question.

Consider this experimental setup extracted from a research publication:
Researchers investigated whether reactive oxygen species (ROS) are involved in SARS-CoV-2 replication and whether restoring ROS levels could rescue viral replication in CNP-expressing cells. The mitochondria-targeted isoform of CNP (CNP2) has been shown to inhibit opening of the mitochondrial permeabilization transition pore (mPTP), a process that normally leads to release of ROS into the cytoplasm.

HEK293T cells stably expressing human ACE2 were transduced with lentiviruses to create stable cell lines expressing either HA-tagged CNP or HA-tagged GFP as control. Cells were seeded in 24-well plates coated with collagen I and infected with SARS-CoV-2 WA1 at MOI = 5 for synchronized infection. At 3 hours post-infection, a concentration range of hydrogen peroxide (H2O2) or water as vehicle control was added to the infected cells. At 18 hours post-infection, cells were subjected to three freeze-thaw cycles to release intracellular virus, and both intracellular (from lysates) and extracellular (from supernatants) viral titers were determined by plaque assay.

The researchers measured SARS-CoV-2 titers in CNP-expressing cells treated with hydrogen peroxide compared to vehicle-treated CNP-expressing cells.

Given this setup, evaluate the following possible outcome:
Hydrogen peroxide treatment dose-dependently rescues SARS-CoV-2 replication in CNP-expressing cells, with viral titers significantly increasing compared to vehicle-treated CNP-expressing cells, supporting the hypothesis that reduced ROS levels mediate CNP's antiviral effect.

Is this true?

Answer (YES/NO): YES